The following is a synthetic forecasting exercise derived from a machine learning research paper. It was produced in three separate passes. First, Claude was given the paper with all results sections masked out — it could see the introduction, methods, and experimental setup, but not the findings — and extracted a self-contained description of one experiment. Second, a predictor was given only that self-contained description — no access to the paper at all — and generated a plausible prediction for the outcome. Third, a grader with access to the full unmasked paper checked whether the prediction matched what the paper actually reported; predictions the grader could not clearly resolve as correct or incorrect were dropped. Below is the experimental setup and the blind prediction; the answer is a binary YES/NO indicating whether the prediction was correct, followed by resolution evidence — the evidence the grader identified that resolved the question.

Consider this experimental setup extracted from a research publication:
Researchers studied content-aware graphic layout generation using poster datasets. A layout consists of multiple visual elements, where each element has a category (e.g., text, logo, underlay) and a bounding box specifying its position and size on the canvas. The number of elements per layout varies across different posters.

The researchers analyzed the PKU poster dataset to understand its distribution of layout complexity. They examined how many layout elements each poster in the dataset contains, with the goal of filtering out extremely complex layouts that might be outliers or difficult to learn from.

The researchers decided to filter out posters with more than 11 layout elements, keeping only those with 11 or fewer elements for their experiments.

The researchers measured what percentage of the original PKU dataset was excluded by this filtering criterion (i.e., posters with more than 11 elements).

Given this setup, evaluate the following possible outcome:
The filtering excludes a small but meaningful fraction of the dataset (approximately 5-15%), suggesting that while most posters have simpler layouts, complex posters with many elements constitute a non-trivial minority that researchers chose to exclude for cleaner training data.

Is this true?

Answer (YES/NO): NO